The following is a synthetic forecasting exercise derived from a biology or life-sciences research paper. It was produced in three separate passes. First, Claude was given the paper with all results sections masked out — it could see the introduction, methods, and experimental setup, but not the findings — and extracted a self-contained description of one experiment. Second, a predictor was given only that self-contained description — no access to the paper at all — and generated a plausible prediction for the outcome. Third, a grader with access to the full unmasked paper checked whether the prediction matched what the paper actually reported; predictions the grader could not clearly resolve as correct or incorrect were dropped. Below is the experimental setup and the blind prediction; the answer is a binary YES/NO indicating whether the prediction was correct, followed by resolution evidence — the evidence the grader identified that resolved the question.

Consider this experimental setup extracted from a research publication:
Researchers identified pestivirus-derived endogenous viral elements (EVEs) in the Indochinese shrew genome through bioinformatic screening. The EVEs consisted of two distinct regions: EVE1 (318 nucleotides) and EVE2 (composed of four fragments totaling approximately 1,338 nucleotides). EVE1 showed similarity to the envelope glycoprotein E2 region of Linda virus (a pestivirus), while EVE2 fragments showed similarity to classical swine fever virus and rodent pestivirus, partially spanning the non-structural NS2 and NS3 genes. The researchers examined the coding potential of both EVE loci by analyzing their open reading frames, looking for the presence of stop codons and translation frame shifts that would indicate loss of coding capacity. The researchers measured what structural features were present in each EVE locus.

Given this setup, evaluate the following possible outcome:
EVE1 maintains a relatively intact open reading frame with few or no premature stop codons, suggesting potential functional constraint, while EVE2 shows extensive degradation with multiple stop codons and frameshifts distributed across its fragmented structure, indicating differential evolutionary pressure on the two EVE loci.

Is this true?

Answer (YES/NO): NO